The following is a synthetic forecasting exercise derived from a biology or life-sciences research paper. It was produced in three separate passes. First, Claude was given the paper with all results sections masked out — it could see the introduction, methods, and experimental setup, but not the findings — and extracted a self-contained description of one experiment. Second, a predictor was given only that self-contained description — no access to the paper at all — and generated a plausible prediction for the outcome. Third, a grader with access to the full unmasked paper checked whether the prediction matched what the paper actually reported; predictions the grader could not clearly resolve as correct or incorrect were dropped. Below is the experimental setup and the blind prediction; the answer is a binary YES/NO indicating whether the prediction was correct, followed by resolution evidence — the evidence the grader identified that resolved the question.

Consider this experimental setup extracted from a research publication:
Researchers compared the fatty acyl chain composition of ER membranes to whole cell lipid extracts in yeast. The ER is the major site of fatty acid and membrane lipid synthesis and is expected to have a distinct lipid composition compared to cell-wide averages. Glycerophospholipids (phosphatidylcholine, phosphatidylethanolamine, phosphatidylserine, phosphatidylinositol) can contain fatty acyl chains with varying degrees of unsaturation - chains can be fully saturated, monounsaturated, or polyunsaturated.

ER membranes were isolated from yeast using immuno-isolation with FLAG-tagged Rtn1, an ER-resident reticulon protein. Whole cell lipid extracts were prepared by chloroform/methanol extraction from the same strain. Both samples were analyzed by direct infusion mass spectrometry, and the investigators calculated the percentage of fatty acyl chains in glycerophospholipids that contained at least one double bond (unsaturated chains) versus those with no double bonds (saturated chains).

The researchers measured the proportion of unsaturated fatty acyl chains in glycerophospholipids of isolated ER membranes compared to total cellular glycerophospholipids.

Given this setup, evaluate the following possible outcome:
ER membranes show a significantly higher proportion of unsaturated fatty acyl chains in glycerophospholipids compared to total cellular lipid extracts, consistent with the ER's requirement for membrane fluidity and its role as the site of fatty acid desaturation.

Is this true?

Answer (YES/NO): YES